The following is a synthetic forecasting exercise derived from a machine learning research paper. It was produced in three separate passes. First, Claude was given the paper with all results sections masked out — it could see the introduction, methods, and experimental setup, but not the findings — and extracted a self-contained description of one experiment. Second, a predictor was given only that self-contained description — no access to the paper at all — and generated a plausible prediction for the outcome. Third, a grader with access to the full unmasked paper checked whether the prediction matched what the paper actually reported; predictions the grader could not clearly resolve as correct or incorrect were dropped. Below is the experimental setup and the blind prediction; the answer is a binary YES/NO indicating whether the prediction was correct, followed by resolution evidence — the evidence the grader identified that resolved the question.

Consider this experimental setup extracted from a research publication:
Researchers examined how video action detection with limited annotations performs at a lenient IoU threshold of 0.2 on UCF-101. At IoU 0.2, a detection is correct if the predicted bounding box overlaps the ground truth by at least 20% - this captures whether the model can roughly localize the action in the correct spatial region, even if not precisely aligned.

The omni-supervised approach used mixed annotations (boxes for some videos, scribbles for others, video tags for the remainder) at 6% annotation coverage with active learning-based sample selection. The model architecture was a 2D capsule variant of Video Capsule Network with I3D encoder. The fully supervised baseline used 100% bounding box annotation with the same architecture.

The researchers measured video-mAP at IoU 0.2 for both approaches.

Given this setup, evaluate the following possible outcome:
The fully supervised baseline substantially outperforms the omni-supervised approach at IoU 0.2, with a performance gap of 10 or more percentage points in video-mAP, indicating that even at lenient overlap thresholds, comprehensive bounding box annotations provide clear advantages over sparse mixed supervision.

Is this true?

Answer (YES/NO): NO